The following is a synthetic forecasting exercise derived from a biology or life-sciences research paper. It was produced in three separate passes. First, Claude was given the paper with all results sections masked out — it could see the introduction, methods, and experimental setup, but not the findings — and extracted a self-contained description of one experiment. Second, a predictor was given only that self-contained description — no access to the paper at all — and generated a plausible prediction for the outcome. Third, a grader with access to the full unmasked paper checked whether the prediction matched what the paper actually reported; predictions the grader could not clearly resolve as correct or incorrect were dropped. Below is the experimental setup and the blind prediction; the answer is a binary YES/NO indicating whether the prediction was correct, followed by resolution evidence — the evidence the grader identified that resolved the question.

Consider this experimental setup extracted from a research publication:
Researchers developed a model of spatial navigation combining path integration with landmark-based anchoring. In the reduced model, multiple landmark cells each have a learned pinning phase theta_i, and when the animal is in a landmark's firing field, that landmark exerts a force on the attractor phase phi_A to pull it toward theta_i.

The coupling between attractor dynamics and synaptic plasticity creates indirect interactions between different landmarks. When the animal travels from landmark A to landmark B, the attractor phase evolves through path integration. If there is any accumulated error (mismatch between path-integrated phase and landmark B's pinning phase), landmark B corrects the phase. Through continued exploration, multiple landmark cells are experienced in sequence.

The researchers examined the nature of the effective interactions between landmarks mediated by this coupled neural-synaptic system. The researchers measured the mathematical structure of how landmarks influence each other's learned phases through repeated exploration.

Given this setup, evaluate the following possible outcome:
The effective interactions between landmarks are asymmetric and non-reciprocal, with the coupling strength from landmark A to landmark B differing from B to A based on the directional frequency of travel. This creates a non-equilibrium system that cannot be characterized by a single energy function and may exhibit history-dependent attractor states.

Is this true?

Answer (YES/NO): NO